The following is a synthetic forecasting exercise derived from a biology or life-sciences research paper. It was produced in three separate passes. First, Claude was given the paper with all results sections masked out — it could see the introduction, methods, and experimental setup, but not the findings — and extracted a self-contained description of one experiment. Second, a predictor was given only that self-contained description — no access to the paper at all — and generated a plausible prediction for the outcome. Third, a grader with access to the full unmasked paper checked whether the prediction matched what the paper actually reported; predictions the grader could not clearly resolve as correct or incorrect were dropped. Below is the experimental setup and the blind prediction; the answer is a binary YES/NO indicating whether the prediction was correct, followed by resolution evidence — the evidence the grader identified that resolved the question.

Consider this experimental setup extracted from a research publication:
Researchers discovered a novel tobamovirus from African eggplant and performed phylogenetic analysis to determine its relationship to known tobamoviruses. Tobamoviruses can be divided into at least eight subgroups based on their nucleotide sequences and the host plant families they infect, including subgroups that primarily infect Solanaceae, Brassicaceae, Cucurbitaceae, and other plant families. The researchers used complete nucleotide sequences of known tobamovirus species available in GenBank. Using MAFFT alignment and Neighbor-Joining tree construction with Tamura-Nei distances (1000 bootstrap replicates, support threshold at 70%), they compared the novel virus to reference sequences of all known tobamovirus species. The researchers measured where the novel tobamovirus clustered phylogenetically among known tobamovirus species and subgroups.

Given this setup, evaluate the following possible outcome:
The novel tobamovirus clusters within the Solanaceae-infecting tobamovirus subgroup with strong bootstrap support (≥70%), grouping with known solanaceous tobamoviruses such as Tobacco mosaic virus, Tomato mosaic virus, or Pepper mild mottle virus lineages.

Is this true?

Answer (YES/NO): YES